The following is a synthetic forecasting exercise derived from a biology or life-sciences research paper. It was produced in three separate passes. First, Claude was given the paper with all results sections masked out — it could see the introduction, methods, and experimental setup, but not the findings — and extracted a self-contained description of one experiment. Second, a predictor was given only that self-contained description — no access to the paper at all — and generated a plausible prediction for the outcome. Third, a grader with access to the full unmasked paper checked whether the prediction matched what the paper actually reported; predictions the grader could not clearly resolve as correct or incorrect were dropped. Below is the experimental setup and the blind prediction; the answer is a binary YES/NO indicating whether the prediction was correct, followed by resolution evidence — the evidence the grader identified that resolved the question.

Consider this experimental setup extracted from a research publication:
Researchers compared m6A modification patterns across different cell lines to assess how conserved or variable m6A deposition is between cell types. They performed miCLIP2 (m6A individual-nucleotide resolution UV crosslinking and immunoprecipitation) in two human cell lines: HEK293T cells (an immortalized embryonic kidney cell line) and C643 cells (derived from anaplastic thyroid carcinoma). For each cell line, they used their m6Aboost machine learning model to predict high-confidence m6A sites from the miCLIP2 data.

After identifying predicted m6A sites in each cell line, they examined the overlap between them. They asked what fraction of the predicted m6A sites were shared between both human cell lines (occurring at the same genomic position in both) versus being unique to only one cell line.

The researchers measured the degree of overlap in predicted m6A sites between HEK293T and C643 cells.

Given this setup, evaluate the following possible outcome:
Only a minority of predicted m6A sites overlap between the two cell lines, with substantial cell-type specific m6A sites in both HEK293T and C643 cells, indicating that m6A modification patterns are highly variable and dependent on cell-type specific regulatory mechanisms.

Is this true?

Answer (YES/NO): NO